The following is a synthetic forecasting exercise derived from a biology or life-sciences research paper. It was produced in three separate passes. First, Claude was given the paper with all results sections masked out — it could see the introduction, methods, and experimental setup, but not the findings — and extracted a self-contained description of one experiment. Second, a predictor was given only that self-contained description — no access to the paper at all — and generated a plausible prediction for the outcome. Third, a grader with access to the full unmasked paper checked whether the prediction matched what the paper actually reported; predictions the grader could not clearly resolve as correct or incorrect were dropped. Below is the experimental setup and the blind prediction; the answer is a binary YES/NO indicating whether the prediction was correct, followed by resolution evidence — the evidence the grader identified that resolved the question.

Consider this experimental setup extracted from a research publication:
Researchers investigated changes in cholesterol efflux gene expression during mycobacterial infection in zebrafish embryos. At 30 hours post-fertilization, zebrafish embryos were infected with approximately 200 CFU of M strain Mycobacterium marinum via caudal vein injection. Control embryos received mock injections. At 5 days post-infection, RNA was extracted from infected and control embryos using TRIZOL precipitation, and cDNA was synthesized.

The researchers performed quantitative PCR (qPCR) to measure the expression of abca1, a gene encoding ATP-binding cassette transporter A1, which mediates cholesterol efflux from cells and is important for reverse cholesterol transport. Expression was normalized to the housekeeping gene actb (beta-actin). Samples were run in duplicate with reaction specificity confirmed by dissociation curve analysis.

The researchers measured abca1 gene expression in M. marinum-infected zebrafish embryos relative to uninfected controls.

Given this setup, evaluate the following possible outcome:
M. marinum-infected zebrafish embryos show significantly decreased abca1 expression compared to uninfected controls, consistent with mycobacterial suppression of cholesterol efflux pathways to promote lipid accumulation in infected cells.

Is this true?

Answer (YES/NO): NO